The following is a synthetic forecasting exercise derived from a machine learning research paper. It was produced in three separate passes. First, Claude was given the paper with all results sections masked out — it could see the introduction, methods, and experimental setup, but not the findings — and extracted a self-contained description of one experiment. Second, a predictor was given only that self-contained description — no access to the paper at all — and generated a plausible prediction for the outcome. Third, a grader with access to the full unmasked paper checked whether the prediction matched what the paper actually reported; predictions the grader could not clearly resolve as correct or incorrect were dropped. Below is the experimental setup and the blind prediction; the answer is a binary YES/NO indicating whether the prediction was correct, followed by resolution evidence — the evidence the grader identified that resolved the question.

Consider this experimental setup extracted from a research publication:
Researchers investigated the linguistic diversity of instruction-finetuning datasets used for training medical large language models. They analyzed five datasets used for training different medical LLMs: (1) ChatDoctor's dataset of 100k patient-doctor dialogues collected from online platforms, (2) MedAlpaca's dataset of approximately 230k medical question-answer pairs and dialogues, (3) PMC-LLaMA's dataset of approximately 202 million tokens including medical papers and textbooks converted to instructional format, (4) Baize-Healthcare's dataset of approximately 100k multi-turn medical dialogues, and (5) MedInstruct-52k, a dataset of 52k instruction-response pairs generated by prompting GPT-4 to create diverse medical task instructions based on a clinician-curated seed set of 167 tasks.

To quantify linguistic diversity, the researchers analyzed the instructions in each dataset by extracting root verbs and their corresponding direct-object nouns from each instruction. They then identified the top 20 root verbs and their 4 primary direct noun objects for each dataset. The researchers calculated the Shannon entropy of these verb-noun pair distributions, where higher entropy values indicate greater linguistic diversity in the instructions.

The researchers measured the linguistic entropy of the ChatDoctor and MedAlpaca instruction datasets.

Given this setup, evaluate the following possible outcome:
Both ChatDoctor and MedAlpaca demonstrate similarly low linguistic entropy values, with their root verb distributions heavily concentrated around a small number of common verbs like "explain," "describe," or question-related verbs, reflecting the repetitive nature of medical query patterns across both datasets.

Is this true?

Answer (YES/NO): NO